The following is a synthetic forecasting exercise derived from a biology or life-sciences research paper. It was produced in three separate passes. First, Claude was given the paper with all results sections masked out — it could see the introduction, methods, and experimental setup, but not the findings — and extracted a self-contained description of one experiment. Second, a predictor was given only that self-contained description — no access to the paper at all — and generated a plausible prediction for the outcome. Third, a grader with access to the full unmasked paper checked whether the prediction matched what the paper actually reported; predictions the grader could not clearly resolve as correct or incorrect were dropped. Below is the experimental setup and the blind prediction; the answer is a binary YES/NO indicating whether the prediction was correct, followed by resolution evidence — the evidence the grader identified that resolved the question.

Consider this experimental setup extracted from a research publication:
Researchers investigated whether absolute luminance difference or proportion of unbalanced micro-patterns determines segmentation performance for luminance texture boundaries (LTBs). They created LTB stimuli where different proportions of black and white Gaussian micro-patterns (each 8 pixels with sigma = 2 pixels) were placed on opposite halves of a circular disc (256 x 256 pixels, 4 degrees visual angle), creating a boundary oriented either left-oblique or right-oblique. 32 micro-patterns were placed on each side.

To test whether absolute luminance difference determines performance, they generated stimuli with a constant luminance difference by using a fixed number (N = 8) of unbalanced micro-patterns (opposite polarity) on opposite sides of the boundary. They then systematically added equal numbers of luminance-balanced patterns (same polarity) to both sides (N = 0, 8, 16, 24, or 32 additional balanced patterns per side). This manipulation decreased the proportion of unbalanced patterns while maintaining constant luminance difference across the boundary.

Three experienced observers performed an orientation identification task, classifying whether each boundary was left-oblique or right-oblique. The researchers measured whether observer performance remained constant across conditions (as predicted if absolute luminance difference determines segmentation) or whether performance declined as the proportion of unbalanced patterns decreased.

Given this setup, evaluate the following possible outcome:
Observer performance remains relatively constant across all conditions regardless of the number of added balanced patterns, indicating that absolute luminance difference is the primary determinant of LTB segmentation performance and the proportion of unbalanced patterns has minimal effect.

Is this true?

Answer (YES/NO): NO